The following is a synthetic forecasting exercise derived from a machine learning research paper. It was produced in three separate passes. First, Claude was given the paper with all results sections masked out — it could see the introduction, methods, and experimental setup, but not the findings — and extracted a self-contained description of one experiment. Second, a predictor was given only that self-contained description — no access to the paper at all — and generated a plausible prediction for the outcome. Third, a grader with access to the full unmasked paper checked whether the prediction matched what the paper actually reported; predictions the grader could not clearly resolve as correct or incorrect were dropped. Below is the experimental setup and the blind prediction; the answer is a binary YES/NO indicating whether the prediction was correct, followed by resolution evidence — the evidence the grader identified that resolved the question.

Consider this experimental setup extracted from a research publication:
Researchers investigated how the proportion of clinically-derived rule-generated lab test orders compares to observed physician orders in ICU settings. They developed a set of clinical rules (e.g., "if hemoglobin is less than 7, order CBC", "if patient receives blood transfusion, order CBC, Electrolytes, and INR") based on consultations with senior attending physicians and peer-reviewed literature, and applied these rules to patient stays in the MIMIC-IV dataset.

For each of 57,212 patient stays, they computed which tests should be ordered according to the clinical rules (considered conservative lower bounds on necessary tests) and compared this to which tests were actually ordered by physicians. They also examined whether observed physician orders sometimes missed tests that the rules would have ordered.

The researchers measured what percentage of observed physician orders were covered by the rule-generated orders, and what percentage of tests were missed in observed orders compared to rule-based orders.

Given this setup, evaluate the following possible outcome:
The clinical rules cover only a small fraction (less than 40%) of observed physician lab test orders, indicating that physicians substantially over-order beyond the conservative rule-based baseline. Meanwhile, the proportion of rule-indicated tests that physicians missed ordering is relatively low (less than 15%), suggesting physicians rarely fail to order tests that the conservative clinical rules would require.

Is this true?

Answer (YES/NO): YES